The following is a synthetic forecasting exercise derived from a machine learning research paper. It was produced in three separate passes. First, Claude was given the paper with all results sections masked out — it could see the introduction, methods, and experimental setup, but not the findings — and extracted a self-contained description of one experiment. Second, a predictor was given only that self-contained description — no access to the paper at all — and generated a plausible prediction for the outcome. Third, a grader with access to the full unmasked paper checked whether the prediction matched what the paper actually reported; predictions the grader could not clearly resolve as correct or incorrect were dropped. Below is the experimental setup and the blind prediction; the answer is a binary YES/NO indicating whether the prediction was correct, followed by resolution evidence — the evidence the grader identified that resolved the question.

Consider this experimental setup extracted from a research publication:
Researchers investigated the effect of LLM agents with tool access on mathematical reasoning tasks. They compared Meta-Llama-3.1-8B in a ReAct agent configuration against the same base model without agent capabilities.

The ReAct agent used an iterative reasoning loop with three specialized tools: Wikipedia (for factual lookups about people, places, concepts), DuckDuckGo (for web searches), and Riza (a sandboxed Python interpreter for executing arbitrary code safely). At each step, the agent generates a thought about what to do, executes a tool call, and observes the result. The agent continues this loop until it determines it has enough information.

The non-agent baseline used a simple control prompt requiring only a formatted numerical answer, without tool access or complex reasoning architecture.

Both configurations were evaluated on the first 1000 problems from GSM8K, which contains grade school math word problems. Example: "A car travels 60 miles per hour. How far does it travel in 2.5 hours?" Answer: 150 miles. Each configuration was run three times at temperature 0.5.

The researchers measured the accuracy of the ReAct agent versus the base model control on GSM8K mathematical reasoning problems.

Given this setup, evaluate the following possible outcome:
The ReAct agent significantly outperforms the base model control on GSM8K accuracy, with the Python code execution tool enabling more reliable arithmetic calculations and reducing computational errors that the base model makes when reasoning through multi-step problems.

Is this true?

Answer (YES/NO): NO